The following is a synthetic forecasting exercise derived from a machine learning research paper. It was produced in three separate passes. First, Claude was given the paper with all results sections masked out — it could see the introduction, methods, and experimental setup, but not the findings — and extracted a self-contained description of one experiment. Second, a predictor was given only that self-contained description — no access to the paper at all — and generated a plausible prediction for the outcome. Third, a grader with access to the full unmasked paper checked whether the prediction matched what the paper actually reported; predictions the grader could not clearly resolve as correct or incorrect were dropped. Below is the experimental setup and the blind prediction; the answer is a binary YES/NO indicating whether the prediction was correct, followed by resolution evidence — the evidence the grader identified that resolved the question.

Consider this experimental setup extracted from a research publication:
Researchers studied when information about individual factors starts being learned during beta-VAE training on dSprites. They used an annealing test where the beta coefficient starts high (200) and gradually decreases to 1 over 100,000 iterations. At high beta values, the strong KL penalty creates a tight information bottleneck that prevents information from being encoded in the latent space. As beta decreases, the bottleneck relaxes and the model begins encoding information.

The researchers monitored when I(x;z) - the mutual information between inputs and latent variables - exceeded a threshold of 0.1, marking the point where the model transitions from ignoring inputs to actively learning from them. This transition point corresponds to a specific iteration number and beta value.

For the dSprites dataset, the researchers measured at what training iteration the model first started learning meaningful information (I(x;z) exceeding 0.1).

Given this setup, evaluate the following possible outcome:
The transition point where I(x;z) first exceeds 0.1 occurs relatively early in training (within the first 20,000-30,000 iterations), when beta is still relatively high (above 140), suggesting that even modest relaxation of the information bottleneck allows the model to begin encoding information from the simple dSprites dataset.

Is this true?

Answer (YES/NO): NO